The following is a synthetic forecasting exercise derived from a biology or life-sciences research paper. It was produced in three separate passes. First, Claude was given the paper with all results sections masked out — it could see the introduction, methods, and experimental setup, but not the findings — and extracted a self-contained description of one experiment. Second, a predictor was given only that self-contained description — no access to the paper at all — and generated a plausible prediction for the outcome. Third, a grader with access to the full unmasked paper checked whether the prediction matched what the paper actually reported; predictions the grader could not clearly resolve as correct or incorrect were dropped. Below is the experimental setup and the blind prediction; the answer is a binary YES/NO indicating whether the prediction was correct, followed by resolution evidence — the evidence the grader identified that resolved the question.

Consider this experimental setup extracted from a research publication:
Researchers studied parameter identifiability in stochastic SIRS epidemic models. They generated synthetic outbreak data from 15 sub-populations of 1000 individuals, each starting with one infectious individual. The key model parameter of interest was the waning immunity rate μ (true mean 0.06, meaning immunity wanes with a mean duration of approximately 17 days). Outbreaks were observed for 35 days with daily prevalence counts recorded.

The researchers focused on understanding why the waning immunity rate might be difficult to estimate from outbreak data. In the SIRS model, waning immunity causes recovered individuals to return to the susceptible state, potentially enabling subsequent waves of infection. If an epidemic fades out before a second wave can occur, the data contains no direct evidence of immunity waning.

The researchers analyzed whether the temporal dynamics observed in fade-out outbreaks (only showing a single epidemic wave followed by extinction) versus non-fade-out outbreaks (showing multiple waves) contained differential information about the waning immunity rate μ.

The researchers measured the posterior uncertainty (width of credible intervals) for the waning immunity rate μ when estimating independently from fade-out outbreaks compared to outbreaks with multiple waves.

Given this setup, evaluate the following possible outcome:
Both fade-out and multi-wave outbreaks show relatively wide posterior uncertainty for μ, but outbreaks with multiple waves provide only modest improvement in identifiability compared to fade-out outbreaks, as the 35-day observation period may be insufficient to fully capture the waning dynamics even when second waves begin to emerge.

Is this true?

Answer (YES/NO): NO